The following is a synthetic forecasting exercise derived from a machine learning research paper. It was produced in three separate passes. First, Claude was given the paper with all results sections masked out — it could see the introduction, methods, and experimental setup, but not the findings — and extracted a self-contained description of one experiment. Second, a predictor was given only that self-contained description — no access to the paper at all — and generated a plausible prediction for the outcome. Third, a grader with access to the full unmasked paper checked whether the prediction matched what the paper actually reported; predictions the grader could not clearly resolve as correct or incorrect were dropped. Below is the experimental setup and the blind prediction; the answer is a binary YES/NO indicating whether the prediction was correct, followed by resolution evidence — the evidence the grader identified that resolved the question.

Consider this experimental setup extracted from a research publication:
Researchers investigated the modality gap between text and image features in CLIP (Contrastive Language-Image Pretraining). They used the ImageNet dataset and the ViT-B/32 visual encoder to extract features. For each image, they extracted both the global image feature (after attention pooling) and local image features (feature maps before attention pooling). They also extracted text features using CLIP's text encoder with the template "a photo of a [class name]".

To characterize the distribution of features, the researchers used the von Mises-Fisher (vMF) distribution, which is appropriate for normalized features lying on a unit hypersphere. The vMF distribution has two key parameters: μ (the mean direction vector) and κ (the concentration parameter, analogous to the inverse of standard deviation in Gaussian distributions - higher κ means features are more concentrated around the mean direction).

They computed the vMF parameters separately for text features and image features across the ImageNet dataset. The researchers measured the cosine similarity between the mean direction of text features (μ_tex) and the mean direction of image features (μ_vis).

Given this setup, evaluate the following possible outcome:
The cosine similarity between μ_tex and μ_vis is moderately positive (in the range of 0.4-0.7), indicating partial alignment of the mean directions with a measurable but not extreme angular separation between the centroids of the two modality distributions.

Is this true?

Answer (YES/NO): NO